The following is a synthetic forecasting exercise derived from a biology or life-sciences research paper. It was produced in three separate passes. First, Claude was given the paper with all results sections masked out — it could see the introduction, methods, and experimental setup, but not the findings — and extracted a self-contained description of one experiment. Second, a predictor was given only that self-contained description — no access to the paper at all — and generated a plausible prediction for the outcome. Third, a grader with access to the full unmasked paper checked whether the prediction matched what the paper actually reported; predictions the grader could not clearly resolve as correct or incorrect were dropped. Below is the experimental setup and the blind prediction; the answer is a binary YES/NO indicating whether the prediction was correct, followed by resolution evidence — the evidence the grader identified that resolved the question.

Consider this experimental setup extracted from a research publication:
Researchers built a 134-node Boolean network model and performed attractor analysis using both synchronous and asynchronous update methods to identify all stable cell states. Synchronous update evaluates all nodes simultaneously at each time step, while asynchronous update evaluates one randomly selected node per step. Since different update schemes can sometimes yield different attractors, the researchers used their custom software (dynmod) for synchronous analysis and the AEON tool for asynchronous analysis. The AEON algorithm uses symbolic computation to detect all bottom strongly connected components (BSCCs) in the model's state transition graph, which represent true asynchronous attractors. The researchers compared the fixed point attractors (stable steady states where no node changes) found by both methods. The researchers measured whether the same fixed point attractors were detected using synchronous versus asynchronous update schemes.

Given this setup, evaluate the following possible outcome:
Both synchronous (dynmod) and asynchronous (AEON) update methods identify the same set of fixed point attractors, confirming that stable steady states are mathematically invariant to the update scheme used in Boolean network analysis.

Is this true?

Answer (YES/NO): YES